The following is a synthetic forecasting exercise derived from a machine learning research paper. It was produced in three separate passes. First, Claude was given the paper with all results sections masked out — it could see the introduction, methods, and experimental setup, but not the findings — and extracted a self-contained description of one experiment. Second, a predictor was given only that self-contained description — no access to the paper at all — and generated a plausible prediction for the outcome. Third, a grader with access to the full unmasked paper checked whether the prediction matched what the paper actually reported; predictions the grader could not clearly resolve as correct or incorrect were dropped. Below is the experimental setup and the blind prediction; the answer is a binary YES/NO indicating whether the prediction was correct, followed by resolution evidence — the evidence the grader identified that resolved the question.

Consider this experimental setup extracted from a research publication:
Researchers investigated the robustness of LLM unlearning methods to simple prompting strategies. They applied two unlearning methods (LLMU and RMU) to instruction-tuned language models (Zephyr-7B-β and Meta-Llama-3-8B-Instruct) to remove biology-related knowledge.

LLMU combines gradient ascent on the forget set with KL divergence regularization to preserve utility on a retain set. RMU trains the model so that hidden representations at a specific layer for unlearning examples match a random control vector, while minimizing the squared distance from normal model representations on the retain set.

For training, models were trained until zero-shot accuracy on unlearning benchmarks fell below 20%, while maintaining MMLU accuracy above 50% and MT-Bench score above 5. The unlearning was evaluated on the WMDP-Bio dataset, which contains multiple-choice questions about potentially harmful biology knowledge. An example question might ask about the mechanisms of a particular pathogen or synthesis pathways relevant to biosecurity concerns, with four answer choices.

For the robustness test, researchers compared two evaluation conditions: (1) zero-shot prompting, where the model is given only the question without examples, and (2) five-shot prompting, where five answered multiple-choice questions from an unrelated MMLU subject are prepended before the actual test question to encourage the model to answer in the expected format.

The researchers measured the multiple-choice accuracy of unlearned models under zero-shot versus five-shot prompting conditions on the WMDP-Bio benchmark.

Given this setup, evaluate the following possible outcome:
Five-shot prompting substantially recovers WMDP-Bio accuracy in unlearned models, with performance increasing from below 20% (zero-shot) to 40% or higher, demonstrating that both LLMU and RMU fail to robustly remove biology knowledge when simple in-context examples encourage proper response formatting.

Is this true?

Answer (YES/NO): NO